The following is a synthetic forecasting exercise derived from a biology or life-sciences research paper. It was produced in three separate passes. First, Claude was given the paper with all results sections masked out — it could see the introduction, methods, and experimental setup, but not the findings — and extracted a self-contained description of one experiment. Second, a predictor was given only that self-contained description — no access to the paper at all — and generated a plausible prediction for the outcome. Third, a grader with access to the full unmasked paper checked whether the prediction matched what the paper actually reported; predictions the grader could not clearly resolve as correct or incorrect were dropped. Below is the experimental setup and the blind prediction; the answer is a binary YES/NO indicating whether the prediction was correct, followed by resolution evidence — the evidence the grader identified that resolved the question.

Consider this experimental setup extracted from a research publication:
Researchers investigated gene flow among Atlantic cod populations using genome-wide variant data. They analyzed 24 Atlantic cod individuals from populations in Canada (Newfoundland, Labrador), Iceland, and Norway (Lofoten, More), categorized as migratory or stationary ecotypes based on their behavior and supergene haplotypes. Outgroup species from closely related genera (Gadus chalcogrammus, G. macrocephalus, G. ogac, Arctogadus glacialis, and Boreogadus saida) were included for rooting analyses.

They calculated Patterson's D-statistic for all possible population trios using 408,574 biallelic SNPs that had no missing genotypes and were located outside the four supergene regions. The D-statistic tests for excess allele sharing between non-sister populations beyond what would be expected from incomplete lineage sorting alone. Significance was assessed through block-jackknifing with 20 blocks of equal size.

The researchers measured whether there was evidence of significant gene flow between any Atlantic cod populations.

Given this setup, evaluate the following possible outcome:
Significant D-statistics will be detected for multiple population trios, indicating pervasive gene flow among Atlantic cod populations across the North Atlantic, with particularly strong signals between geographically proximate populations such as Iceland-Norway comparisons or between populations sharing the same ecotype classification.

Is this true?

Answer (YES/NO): NO